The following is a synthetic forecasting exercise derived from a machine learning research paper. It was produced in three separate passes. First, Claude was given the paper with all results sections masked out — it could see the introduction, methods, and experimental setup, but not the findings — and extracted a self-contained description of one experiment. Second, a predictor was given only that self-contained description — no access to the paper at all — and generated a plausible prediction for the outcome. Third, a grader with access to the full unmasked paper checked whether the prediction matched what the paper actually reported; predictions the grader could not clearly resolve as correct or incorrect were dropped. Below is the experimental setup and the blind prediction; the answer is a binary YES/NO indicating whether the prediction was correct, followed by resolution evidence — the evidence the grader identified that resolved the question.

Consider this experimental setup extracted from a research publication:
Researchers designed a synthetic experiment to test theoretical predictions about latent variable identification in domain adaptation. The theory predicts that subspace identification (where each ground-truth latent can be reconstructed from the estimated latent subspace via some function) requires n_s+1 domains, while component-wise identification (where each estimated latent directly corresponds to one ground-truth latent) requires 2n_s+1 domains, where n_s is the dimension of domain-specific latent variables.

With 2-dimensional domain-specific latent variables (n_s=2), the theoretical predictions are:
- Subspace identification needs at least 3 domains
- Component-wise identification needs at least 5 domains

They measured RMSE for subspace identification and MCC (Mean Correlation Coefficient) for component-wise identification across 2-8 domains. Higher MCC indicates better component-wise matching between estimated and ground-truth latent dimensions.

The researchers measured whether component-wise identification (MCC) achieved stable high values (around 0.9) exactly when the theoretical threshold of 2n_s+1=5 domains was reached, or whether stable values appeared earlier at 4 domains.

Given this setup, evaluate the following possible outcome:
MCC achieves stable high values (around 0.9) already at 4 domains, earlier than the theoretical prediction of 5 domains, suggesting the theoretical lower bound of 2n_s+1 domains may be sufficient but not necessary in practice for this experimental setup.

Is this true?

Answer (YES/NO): NO